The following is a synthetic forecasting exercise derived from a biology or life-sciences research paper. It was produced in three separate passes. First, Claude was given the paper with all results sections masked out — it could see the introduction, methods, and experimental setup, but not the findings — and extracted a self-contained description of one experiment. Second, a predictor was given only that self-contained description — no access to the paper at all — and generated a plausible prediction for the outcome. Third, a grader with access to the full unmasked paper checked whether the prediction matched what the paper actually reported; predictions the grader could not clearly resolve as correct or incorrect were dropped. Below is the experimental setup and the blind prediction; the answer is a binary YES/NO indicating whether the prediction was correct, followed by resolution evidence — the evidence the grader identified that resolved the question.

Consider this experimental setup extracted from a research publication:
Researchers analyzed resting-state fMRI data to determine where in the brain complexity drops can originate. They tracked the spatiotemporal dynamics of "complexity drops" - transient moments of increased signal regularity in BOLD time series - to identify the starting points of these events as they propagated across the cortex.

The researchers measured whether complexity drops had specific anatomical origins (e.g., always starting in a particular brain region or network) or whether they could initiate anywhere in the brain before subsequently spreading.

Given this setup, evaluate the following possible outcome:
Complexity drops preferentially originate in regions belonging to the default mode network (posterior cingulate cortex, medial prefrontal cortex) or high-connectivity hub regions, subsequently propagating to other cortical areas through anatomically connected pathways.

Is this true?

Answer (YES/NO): NO